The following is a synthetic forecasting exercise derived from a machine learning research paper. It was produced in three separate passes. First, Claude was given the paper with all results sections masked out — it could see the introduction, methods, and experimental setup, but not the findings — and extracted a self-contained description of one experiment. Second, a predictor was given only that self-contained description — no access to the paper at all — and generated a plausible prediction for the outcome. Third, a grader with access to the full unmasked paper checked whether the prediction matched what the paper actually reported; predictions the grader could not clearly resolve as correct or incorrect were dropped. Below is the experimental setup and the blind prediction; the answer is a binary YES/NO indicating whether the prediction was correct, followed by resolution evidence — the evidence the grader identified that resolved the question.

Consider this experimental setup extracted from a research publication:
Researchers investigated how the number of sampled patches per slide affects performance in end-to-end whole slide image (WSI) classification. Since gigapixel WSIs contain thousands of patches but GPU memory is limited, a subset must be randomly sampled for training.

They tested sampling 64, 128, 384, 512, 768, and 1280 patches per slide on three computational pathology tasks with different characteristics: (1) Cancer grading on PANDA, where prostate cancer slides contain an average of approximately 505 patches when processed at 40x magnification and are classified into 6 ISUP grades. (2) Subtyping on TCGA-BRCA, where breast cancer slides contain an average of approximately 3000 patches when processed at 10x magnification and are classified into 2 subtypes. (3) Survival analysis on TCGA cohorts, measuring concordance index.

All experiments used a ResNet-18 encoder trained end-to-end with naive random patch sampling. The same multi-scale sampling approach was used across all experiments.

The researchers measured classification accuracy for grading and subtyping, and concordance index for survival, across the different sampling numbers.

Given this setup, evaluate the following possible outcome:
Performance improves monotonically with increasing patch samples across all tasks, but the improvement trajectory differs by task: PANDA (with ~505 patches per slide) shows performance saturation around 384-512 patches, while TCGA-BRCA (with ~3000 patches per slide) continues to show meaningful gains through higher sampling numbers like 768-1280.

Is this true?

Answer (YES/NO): NO